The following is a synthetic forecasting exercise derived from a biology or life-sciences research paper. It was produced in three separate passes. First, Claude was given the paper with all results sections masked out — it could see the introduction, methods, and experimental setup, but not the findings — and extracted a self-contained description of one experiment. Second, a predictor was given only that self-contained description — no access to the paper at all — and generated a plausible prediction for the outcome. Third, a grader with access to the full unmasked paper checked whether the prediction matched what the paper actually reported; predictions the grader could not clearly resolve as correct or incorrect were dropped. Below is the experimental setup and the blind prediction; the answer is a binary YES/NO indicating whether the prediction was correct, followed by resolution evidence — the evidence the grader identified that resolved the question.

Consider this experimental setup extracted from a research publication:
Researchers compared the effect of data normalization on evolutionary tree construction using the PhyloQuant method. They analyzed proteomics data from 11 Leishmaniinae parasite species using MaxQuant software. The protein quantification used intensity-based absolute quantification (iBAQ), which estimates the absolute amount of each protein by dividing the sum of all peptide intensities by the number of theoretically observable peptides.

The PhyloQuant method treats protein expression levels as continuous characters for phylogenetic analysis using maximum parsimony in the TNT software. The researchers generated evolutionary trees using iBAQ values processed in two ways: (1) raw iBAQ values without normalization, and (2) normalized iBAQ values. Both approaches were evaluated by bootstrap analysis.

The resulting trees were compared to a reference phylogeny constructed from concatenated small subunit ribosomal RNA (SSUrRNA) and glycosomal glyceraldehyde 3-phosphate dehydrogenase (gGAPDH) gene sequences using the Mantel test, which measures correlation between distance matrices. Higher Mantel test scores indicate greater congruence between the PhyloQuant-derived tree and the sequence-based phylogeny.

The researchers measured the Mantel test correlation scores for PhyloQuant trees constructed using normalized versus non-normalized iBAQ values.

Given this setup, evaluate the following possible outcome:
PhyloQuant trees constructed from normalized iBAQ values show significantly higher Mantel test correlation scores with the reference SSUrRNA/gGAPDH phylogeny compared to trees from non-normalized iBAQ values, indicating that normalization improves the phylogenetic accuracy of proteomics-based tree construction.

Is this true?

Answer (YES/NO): NO